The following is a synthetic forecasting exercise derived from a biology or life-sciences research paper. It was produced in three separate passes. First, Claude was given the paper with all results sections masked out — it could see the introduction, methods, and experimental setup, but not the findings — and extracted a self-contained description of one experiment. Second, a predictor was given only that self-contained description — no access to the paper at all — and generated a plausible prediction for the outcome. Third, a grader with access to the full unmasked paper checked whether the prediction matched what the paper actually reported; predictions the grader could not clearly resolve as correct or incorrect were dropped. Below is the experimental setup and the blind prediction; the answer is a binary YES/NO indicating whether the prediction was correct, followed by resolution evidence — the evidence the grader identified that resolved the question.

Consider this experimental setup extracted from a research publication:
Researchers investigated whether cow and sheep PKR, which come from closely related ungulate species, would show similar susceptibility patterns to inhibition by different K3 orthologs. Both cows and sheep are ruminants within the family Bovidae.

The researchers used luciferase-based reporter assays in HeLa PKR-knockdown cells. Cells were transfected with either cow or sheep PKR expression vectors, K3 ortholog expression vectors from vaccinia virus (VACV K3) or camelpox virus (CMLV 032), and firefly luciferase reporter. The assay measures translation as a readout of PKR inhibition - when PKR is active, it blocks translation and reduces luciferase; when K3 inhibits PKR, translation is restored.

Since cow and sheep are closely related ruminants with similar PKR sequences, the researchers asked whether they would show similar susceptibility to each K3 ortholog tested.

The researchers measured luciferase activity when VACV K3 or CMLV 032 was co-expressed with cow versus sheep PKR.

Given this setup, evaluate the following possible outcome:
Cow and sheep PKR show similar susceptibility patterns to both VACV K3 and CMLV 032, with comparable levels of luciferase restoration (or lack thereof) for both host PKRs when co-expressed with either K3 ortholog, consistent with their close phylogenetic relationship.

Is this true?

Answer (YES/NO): NO